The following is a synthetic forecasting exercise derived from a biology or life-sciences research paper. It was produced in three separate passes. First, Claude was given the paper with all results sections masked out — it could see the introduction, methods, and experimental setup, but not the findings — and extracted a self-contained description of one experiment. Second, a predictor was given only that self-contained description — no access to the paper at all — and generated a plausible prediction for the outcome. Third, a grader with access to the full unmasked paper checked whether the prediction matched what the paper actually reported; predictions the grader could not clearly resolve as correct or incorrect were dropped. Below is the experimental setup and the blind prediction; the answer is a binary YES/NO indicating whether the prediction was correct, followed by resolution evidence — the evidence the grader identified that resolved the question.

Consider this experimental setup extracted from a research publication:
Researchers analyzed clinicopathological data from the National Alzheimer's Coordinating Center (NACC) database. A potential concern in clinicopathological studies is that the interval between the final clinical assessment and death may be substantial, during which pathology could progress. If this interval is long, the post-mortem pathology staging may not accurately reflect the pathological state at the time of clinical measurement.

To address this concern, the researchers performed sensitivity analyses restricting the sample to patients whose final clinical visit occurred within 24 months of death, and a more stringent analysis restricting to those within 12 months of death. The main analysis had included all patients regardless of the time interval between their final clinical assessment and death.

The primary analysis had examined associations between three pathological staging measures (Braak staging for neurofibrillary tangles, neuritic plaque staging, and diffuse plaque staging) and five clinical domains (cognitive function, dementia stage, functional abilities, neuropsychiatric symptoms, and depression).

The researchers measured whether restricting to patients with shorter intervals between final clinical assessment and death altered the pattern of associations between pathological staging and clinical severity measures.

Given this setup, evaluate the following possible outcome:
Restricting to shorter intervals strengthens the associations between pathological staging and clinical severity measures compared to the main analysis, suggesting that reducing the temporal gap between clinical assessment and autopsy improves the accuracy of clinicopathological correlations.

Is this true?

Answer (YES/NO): NO